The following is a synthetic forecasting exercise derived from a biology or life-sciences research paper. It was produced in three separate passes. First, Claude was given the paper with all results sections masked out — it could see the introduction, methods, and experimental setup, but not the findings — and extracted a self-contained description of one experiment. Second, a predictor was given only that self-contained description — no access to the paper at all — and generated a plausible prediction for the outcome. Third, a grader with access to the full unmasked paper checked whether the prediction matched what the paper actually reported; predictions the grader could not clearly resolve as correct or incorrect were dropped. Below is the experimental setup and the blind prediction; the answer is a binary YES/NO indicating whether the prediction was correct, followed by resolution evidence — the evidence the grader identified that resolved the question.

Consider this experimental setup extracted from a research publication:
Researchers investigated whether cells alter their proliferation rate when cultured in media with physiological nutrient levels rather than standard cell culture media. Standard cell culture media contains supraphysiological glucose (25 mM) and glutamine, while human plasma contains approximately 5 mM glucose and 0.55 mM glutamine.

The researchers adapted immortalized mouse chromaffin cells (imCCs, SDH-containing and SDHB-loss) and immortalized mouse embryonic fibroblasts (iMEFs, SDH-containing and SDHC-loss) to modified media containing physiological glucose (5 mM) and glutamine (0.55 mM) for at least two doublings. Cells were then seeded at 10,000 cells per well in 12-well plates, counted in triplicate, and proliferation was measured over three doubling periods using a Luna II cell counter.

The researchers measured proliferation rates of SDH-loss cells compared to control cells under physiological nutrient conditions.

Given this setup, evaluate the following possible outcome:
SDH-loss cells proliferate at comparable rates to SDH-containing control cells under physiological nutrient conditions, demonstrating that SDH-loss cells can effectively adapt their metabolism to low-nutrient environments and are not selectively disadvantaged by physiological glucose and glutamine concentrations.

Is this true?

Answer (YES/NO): NO